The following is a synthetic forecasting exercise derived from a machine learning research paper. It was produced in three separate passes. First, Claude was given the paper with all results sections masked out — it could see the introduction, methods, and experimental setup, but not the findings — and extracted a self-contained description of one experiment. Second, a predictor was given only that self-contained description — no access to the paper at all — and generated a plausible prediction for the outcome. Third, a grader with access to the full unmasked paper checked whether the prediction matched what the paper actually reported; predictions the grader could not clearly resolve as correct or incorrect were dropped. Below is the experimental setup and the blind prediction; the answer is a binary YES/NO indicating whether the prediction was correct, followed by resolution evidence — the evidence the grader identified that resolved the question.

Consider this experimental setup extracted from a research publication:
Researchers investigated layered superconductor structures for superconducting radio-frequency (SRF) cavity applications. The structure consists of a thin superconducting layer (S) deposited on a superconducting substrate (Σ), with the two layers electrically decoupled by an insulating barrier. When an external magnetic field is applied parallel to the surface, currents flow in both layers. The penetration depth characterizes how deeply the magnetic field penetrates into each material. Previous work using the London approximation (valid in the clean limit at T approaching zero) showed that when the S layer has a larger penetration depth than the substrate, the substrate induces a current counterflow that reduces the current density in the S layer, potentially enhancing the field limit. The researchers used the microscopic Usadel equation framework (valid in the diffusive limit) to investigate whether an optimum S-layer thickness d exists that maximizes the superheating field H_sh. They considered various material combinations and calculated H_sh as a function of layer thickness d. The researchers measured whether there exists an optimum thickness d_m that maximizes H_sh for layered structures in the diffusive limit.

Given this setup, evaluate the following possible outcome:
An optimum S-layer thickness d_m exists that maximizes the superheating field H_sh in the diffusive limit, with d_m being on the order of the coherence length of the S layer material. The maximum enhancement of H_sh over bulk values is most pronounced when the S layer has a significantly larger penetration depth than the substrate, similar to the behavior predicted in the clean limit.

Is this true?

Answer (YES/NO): NO